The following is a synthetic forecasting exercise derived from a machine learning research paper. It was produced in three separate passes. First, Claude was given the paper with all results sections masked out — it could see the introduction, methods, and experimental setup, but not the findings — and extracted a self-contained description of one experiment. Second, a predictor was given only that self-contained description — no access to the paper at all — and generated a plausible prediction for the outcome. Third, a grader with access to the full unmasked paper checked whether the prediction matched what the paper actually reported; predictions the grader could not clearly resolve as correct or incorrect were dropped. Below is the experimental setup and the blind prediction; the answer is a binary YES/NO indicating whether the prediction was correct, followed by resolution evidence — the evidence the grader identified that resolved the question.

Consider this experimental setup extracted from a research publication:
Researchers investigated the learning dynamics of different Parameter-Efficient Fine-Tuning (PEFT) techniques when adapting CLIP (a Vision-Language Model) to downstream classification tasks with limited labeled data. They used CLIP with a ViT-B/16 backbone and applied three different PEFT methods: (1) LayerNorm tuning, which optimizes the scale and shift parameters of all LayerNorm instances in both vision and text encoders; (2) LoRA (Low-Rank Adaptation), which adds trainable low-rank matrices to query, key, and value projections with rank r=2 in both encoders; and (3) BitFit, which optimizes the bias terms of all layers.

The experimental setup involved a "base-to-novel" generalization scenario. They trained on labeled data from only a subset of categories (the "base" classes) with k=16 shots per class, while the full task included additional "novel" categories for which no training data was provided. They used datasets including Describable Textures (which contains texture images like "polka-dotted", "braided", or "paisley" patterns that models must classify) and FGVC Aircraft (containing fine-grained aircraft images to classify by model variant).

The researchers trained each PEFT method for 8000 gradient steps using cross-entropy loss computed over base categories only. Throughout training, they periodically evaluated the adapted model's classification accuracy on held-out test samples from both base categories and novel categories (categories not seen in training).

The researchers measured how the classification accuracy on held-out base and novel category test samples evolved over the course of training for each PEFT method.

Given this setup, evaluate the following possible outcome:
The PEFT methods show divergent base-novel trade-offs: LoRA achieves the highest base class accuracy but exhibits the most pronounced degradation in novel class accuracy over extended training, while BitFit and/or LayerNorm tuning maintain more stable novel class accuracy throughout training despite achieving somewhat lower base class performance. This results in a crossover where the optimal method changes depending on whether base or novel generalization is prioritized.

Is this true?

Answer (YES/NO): NO